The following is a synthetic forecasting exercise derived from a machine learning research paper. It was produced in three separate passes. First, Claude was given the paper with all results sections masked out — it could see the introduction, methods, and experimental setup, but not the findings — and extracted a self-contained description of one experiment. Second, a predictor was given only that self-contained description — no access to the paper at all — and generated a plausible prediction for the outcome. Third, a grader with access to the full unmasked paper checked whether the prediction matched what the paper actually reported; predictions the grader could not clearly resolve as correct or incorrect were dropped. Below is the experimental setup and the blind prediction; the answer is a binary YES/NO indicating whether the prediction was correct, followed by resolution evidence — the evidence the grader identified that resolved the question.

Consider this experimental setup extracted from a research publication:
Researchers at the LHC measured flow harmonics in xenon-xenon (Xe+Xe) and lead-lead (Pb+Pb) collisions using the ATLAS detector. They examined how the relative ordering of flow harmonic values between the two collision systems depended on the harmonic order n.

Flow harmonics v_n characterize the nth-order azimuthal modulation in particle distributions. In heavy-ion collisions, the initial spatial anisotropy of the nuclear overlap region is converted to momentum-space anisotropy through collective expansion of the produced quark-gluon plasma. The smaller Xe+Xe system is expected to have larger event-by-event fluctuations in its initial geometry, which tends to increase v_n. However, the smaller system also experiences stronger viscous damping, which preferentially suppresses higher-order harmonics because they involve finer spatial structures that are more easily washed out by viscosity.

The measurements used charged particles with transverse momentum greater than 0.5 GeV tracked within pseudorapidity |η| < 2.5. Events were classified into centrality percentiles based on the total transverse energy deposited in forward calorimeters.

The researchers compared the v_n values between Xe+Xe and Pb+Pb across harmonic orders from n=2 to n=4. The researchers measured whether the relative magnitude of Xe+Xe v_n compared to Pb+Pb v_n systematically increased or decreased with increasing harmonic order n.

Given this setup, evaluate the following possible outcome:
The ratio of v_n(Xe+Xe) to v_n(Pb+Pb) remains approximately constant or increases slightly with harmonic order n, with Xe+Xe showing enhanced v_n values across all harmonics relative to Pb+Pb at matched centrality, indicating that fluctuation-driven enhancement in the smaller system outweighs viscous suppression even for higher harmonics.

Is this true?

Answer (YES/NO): NO